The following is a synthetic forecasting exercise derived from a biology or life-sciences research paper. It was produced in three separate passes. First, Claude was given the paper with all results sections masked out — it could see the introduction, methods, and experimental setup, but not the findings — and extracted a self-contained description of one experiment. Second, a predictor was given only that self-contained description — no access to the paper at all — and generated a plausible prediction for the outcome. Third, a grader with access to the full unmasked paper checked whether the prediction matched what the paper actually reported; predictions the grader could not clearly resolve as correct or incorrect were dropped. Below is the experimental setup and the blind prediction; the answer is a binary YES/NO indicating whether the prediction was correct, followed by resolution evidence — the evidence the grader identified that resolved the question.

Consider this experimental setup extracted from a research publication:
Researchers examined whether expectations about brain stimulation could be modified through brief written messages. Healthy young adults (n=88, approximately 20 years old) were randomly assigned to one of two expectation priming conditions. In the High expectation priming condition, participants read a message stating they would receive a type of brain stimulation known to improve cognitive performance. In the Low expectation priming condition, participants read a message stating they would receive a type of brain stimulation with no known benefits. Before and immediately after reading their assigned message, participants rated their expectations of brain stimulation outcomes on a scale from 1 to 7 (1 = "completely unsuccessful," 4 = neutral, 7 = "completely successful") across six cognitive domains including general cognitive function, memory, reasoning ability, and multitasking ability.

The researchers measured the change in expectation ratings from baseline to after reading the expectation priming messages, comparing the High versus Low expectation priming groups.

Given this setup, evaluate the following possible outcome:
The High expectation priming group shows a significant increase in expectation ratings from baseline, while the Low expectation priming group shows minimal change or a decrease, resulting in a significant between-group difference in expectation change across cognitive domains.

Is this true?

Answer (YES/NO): YES